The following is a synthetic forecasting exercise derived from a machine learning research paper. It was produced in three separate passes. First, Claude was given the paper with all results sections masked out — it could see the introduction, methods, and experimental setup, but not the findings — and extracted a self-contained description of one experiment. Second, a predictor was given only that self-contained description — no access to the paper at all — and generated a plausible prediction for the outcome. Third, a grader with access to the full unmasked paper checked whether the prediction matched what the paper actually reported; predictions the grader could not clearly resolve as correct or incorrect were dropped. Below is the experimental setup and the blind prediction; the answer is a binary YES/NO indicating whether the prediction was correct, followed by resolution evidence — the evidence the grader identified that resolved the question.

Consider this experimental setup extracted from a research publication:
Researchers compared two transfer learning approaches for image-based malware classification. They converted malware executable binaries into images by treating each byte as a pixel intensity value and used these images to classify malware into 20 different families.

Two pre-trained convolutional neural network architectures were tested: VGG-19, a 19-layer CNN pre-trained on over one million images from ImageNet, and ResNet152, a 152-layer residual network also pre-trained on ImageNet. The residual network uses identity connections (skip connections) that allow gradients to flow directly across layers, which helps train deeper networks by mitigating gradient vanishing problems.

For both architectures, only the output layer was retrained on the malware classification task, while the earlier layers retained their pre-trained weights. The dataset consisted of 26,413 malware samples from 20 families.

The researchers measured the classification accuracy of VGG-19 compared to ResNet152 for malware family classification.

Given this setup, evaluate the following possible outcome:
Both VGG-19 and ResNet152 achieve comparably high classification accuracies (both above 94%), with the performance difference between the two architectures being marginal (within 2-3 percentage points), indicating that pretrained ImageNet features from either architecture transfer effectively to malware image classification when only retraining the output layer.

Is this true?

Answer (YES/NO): NO